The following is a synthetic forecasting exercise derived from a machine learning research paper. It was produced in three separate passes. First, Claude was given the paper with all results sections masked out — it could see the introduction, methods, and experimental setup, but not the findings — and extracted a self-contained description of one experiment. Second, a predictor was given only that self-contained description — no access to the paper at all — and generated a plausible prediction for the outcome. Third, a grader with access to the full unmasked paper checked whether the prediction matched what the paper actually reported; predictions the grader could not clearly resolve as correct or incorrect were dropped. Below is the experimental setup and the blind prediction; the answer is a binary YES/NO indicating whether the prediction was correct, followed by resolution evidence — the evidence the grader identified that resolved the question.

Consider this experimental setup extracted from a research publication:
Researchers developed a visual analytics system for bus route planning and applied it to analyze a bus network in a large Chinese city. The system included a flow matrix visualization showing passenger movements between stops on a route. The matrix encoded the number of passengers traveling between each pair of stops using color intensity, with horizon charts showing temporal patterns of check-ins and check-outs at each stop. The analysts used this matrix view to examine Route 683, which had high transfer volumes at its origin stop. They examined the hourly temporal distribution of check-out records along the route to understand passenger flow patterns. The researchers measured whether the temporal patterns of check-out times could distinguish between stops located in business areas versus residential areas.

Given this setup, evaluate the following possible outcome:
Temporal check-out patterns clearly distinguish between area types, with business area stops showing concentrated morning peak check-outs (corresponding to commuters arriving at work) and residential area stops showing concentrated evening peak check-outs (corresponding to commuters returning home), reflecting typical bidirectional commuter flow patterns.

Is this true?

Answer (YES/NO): YES